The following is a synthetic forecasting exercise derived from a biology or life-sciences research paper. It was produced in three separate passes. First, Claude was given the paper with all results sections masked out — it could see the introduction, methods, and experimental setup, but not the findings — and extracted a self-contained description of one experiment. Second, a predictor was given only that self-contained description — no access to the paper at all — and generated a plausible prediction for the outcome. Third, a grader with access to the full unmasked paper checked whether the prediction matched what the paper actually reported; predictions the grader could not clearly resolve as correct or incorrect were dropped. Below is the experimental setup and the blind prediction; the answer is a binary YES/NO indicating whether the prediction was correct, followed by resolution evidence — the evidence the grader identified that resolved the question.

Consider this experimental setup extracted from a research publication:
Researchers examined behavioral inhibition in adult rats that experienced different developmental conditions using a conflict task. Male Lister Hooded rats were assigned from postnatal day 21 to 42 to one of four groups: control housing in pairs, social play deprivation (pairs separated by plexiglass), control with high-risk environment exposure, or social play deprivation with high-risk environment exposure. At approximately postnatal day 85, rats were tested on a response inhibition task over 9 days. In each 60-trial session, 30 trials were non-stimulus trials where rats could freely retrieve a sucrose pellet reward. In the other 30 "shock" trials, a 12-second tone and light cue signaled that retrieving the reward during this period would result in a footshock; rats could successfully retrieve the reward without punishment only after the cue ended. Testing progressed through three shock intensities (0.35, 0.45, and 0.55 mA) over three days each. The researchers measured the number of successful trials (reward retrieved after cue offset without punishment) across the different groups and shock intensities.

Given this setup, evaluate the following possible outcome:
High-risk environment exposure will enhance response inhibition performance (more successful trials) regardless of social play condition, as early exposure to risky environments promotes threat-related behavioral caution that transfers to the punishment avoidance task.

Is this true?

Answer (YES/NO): YES